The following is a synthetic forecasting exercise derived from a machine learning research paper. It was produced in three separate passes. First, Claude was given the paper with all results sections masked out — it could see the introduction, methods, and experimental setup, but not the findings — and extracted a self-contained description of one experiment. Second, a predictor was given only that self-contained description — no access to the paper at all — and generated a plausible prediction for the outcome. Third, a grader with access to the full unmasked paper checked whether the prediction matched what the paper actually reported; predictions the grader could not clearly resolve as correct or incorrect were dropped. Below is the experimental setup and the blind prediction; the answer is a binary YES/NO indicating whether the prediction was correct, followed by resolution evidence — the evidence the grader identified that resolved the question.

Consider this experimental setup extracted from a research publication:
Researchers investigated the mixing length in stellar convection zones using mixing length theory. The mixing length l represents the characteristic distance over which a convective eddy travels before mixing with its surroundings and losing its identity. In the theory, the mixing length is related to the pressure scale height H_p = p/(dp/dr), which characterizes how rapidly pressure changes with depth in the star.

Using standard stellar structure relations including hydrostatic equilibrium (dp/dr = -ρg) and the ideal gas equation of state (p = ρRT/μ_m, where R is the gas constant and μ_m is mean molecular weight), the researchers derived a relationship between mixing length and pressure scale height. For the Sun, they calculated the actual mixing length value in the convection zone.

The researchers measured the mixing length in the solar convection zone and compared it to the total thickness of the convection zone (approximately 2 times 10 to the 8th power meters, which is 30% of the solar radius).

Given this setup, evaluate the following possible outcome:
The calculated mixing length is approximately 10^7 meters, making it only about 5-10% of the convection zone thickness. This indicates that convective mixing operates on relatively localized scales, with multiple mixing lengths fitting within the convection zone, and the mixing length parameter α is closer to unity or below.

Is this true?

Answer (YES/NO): YES